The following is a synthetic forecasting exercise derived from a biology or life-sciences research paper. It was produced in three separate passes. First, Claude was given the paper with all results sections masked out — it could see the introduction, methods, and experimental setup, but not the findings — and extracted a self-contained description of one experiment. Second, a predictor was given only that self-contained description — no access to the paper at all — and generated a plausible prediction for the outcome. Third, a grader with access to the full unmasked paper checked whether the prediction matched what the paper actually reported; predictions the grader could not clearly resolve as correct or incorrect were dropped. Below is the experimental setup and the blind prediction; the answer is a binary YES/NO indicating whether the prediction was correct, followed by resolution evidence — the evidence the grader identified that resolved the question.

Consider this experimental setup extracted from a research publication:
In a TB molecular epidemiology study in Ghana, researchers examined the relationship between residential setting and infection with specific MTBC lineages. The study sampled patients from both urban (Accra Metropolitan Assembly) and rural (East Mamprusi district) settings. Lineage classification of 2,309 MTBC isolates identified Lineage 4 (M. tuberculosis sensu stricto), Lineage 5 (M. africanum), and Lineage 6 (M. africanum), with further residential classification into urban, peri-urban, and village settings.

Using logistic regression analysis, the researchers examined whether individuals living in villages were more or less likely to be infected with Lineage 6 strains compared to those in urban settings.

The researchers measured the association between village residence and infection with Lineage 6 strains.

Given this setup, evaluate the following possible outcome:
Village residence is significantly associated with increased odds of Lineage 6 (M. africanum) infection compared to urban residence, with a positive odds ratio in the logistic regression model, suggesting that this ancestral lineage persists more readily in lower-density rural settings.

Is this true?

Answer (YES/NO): YES